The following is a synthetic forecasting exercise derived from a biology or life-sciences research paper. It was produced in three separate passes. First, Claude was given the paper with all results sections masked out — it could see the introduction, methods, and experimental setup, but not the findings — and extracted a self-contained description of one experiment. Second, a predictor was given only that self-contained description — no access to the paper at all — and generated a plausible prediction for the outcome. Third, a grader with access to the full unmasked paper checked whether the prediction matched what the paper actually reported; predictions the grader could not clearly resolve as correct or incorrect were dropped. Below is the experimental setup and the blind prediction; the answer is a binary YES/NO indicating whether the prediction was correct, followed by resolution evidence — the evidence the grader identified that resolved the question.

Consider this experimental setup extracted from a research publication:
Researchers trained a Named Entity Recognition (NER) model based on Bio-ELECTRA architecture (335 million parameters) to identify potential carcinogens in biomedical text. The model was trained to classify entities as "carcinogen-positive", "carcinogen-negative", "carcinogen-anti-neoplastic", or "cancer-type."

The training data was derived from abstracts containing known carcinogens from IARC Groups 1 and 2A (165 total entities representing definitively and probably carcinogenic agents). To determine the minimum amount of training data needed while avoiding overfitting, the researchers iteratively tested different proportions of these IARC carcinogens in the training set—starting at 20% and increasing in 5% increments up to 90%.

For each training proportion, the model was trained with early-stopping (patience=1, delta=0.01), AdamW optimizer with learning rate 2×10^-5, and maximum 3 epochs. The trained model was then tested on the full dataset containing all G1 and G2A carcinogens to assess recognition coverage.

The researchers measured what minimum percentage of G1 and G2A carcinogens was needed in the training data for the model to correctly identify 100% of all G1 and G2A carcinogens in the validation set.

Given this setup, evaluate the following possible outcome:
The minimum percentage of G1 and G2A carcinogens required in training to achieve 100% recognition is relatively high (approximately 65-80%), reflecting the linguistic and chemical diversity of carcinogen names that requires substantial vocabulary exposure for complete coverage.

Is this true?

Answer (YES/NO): NO